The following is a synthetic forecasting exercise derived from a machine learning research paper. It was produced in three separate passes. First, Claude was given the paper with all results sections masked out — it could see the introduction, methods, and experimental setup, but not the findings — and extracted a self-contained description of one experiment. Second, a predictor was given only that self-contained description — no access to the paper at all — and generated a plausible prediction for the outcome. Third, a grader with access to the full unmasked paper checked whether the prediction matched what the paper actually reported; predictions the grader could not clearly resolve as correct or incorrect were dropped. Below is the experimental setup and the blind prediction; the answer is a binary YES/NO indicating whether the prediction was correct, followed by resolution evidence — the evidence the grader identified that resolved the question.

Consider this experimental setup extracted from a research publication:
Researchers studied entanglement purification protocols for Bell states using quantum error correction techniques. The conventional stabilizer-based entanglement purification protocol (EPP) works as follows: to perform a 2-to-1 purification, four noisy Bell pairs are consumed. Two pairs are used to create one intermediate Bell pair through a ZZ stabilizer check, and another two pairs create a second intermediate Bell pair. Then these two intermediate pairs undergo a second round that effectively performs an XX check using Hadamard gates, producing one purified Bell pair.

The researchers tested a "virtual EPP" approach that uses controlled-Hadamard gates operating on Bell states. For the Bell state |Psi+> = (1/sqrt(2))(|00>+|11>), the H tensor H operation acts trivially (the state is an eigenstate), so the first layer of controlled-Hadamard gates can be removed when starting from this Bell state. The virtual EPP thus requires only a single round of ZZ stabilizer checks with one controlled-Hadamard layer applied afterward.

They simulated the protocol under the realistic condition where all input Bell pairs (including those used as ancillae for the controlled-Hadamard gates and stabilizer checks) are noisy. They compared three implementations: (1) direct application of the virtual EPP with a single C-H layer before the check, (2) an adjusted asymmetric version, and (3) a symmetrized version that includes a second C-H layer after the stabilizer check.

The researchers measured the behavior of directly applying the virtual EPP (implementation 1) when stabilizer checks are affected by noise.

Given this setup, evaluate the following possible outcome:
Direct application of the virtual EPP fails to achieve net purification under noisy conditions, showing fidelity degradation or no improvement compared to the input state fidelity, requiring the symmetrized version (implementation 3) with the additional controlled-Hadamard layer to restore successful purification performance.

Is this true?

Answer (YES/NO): NO